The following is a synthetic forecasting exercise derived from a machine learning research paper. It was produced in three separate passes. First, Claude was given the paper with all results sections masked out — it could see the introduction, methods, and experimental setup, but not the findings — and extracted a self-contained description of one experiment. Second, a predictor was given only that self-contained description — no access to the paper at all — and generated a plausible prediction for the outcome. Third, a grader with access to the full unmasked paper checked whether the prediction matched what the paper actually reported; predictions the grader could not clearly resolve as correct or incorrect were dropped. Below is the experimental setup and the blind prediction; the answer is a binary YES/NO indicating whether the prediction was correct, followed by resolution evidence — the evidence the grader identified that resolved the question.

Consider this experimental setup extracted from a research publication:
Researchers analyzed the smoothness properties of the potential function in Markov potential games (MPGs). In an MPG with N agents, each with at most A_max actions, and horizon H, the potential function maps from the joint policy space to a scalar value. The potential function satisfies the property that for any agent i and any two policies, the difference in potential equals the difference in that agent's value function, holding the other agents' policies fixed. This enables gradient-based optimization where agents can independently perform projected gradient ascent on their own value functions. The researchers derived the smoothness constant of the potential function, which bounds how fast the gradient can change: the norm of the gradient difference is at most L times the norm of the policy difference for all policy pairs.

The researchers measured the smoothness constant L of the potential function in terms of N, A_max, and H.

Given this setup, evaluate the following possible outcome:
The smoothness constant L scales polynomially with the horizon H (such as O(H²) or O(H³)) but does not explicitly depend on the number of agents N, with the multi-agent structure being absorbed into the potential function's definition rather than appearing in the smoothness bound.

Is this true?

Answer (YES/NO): NO